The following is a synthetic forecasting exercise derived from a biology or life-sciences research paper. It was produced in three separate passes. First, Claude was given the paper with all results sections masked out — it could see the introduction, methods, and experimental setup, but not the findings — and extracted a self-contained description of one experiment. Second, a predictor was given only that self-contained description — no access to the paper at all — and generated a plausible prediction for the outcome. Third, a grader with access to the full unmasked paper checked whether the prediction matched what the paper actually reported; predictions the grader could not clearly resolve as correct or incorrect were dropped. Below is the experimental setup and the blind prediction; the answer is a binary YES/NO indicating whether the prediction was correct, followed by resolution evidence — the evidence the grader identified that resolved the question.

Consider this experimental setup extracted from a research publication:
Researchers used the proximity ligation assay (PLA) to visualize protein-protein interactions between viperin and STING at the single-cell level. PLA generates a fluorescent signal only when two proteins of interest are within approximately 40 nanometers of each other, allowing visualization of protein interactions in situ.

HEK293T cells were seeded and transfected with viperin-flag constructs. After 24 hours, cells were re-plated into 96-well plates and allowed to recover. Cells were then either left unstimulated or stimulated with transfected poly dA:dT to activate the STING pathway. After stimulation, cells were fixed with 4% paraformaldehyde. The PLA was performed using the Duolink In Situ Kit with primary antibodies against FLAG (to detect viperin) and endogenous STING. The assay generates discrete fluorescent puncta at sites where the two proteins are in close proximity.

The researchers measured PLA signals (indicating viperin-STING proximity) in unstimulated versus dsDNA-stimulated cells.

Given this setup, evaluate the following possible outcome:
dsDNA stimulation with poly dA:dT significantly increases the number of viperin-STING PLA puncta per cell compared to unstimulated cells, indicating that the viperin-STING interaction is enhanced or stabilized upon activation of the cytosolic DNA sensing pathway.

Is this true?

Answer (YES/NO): NO